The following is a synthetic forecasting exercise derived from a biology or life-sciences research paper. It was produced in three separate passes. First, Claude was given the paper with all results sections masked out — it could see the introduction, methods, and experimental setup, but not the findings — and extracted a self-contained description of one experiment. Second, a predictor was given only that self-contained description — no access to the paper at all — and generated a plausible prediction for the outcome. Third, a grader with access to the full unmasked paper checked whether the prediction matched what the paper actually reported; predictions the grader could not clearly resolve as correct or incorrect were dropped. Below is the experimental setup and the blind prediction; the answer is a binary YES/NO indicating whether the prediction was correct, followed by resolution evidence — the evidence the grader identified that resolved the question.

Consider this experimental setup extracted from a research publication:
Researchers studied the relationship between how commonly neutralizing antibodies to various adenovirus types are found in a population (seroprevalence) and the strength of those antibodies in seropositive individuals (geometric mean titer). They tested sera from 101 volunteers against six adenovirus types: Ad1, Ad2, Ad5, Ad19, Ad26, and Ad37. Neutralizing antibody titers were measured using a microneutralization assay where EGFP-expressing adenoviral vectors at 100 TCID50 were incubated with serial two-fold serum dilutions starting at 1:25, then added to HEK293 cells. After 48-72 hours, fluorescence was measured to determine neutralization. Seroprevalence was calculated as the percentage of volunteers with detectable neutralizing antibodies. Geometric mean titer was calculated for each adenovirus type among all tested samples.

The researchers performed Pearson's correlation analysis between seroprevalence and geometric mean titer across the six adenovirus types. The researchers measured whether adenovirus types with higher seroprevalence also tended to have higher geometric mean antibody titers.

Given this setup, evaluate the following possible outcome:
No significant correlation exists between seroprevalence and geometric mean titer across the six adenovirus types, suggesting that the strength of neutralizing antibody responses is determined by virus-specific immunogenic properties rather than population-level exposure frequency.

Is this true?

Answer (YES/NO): NO